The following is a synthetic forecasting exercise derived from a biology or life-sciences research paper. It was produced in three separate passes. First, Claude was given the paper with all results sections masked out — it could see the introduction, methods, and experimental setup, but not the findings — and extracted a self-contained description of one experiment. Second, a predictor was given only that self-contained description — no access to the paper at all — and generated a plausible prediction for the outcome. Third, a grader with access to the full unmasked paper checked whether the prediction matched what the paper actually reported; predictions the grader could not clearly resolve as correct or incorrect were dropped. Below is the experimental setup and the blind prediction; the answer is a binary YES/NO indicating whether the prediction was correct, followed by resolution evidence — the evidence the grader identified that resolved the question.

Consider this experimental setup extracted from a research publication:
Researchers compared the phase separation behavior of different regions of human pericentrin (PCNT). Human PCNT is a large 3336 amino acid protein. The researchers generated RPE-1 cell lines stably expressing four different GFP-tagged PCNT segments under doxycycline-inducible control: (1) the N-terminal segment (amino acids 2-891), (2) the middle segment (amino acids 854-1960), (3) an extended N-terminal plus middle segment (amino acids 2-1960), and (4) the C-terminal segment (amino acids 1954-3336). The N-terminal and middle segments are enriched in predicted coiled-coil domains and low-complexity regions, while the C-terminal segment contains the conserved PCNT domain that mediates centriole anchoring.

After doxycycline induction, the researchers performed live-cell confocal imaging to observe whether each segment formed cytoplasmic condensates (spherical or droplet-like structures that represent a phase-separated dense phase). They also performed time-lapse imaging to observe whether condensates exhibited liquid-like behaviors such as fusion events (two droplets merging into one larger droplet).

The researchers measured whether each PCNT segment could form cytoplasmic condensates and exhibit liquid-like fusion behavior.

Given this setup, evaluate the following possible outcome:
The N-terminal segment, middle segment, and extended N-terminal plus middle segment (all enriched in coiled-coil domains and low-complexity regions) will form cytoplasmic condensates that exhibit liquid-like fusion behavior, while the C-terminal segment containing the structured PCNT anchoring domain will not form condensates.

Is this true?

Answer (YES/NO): NO